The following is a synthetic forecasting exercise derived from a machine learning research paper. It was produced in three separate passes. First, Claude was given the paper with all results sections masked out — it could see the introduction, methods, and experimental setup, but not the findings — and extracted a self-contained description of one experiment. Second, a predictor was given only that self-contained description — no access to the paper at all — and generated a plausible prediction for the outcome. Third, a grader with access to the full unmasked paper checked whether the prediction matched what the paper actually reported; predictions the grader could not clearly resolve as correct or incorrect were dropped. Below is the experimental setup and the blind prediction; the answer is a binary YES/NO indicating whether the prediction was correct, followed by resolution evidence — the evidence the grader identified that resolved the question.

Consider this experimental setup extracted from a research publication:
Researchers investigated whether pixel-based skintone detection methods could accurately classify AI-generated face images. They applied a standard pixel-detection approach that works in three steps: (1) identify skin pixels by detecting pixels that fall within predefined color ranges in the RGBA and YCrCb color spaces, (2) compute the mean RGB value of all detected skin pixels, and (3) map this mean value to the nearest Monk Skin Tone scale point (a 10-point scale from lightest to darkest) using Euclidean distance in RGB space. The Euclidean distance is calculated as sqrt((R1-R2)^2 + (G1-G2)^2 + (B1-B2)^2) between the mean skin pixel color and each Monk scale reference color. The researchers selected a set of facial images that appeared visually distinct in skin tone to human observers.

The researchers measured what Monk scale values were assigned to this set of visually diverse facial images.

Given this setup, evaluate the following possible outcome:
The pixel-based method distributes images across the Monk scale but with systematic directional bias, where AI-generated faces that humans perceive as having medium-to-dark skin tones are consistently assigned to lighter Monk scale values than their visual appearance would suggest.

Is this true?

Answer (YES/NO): NO